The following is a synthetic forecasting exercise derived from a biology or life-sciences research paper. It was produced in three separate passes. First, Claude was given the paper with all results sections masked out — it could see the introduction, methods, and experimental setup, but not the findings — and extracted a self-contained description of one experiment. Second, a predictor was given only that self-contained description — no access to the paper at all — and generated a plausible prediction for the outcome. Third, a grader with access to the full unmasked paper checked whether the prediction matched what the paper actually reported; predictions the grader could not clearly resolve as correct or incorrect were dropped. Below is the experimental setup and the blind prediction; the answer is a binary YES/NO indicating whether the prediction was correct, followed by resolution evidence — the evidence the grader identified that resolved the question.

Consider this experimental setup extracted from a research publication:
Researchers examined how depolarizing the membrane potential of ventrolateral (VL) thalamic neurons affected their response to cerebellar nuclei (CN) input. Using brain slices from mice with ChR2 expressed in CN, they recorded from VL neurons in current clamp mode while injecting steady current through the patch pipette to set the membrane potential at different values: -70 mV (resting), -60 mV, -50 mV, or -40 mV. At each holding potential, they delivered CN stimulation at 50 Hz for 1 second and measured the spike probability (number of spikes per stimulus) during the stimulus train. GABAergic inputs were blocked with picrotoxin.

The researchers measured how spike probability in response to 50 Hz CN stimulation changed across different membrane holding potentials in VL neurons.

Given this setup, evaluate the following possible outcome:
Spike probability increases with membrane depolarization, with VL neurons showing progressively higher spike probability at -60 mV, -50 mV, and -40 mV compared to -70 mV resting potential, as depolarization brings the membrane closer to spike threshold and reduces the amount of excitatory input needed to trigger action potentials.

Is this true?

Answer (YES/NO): NO